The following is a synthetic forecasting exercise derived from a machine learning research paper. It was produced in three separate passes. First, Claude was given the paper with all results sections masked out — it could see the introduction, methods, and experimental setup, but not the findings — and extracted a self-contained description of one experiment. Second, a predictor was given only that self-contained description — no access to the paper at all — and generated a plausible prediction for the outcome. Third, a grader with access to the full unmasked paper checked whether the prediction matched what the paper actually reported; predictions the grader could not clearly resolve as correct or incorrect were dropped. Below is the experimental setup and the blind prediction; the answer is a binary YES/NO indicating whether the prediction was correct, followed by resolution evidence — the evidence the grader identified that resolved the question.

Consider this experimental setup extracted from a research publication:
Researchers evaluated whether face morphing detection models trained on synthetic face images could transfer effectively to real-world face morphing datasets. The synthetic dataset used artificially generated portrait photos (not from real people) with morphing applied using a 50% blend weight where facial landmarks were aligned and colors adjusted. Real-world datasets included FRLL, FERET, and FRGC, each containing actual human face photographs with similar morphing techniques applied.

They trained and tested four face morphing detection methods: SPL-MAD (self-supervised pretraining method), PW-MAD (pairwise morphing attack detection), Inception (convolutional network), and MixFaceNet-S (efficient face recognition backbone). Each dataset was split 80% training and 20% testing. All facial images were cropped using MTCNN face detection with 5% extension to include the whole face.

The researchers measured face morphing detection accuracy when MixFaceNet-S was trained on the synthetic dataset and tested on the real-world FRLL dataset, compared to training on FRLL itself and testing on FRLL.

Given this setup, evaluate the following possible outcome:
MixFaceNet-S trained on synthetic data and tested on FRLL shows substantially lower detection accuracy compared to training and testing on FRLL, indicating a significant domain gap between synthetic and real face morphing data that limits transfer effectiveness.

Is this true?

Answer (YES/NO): NO